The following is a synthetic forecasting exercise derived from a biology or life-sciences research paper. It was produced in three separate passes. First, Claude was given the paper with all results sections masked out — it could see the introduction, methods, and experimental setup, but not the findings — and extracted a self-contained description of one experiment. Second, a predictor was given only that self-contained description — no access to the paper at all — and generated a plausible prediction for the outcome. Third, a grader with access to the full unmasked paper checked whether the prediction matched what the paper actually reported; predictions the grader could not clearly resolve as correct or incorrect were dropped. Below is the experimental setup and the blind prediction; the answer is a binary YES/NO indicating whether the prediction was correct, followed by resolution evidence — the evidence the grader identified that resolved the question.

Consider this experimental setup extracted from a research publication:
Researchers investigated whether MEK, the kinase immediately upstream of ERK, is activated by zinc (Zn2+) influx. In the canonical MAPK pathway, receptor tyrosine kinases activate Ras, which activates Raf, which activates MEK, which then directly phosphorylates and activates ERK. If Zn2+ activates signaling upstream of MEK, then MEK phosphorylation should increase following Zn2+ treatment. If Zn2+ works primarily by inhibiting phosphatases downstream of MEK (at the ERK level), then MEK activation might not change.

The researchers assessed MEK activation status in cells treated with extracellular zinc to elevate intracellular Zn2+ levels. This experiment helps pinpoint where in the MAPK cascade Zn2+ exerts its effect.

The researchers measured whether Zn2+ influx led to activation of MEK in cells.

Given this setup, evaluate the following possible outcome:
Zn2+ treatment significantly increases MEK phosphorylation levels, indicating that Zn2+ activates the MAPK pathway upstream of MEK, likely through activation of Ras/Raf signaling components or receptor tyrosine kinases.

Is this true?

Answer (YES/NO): YES